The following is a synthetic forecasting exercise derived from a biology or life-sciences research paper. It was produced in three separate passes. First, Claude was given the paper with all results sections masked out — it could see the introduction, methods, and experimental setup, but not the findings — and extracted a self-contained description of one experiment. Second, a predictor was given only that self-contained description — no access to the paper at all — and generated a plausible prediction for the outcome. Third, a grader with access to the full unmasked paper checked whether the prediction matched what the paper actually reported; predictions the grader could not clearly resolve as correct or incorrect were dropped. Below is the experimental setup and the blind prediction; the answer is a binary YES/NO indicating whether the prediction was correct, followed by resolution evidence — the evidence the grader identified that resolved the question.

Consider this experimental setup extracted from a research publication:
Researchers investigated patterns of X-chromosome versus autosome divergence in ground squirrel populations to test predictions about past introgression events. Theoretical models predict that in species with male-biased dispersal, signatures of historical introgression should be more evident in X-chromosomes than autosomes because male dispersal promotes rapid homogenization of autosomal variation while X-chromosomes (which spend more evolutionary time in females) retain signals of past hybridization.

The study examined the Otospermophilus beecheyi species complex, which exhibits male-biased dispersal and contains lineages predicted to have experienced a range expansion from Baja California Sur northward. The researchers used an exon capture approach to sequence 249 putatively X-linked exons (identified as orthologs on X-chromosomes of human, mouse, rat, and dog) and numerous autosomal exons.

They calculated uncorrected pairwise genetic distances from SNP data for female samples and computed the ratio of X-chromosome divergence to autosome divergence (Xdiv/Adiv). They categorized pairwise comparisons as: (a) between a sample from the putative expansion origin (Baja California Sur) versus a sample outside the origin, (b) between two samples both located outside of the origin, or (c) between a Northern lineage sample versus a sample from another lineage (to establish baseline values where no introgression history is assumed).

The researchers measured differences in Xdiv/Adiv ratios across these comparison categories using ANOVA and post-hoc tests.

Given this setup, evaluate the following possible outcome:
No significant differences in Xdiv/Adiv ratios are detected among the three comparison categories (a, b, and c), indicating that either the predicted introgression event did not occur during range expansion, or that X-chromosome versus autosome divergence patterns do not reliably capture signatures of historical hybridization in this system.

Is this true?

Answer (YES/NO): NO